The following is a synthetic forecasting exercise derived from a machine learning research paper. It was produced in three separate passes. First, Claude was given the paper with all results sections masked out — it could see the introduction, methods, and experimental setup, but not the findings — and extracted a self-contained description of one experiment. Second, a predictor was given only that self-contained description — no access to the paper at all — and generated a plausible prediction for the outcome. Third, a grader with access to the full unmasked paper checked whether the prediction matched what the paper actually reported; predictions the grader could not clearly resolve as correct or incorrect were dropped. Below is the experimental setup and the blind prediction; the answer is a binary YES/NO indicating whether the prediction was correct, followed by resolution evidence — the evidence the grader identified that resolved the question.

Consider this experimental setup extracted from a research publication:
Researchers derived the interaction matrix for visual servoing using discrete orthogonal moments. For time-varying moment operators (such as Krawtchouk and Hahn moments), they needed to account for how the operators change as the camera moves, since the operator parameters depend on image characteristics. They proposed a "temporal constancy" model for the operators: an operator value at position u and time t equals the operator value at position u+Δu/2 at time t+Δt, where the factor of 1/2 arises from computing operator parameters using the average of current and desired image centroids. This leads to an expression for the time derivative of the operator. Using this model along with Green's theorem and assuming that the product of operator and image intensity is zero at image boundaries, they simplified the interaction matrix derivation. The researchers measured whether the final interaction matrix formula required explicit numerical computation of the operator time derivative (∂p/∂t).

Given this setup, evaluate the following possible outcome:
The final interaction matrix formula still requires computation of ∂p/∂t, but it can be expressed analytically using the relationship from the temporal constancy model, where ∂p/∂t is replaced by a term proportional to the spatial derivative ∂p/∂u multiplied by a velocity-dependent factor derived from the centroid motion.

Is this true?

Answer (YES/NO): NO